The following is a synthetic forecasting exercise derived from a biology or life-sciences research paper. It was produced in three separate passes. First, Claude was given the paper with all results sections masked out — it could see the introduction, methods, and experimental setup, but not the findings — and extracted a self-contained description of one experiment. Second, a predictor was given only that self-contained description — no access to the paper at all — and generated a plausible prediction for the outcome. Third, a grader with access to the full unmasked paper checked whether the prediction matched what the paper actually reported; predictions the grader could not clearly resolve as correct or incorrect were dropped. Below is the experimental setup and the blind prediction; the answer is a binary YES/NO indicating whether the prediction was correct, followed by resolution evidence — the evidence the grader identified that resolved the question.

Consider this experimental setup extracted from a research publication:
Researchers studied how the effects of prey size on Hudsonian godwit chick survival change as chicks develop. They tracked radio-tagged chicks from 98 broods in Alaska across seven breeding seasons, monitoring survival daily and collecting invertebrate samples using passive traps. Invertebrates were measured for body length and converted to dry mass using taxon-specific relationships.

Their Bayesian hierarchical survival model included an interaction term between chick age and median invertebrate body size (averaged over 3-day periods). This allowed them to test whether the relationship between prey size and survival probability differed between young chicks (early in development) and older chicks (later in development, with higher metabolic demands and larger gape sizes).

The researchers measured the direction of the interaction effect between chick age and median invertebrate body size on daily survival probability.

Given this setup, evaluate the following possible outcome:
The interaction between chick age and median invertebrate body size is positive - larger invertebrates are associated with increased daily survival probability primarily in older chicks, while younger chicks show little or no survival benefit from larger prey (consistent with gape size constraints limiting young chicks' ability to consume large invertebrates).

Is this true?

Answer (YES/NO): YES